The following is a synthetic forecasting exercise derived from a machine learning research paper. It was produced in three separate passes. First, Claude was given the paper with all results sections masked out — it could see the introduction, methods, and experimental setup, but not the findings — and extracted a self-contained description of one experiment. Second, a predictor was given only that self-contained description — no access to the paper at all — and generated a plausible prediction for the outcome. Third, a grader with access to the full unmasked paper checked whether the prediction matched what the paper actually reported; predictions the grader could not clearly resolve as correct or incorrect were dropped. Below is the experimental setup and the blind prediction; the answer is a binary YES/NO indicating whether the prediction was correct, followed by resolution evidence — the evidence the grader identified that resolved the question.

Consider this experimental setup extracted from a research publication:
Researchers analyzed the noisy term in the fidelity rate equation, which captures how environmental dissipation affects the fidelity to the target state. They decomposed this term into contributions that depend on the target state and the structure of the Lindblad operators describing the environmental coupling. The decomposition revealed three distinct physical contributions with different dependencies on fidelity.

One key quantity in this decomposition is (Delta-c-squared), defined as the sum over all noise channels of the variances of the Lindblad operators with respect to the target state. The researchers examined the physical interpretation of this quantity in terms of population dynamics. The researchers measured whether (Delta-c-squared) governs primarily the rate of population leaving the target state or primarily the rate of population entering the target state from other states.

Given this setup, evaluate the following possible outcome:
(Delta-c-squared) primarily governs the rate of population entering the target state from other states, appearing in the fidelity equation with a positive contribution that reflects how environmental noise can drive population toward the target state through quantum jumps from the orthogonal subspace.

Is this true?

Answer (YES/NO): NO